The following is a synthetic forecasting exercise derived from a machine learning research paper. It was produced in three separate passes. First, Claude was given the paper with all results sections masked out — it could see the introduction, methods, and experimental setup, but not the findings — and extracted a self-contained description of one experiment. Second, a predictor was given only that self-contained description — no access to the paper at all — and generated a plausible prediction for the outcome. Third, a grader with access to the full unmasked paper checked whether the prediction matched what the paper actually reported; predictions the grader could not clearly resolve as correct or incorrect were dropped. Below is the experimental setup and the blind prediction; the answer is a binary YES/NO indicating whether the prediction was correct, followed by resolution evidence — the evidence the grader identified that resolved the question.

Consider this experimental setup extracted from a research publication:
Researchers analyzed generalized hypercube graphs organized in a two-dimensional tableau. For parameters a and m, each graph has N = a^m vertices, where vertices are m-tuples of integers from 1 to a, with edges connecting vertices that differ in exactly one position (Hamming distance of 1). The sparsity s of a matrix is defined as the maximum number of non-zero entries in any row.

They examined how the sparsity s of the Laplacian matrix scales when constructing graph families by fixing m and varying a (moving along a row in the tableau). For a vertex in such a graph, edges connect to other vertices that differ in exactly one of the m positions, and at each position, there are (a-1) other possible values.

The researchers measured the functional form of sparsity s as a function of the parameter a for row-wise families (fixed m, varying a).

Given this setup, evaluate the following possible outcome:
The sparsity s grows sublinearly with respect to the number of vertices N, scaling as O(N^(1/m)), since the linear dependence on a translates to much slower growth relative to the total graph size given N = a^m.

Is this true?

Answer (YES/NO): YES